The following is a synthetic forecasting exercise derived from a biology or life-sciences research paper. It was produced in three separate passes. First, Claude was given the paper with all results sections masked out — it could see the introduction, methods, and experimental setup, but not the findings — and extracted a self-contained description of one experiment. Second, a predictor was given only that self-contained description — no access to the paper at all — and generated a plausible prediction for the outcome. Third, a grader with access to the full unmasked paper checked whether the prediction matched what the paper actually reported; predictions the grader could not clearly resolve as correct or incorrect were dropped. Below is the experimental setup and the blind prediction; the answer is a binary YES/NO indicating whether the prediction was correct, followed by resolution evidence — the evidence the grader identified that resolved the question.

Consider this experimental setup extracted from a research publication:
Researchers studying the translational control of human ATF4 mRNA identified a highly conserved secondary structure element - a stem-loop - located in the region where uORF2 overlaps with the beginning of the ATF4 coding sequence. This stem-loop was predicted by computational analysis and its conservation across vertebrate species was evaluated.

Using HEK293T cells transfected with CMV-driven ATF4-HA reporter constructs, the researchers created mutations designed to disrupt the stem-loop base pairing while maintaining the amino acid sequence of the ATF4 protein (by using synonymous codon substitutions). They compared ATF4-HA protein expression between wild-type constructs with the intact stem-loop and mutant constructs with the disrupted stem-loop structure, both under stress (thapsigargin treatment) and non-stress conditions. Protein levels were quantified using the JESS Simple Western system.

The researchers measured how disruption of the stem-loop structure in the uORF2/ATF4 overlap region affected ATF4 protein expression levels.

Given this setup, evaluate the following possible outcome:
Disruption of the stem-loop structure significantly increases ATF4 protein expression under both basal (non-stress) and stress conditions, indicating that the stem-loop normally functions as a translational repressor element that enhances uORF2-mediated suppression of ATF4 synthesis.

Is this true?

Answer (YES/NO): YES